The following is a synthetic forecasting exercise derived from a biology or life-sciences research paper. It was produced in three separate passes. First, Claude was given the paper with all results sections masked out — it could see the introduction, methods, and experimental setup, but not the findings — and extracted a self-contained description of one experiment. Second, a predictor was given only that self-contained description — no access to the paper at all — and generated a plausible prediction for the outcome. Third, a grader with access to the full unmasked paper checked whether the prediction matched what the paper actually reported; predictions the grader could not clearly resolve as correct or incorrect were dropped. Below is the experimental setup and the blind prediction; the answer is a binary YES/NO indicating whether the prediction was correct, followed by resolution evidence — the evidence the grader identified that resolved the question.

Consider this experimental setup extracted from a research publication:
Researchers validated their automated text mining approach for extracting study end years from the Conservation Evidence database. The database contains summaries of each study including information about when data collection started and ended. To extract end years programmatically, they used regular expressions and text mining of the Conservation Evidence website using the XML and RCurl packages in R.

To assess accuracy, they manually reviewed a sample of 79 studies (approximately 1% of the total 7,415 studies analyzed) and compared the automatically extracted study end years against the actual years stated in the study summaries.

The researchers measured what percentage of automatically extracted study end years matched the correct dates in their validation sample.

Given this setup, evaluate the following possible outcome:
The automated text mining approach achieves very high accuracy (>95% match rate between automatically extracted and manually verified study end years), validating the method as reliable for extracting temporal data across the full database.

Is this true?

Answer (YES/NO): NO